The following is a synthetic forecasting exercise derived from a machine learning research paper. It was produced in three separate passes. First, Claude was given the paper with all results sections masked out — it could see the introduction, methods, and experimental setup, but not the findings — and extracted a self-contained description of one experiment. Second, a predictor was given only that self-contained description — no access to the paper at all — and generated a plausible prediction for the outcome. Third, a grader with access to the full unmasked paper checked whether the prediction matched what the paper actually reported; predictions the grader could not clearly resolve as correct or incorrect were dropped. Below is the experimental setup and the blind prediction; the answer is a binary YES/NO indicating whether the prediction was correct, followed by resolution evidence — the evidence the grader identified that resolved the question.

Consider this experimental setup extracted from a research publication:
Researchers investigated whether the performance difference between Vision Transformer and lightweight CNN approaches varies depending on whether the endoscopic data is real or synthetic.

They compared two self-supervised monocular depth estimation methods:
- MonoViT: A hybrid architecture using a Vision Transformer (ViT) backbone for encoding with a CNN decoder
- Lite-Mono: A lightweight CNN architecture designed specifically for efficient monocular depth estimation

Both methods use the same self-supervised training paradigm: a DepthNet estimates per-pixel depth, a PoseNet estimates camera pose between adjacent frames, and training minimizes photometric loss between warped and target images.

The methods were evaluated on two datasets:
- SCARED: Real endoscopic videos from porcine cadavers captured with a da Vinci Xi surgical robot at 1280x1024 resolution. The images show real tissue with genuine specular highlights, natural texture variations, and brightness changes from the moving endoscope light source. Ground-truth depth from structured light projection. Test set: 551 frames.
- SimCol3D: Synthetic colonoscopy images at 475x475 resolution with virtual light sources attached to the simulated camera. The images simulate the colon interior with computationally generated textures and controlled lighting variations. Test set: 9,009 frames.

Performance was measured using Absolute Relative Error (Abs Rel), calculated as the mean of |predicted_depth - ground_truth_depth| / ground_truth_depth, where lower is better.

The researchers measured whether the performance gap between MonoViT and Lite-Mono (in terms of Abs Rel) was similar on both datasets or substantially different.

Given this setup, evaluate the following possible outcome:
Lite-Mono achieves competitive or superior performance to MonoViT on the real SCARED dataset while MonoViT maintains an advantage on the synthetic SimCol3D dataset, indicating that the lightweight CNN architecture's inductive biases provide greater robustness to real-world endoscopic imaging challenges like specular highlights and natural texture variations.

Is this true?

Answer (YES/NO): YES